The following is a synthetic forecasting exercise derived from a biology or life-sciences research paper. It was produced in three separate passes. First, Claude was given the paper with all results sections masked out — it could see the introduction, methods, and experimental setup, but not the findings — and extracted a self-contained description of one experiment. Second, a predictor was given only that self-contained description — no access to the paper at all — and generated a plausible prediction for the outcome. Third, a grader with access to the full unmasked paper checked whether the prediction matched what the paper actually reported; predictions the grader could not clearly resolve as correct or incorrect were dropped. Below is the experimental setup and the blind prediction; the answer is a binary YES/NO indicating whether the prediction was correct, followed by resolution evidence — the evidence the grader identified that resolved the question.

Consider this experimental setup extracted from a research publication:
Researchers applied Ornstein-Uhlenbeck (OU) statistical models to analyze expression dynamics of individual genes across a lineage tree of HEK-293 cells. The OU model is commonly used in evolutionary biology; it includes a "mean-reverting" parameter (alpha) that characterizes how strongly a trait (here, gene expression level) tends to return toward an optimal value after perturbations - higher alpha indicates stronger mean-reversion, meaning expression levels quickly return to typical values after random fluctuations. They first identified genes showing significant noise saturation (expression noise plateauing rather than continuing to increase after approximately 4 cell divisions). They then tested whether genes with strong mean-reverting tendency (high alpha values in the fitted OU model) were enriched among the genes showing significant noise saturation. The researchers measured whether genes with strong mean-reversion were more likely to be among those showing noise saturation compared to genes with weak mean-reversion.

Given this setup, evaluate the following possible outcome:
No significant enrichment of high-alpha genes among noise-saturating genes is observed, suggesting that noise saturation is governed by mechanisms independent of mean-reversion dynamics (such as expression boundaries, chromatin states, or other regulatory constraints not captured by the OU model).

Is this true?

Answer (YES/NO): NO